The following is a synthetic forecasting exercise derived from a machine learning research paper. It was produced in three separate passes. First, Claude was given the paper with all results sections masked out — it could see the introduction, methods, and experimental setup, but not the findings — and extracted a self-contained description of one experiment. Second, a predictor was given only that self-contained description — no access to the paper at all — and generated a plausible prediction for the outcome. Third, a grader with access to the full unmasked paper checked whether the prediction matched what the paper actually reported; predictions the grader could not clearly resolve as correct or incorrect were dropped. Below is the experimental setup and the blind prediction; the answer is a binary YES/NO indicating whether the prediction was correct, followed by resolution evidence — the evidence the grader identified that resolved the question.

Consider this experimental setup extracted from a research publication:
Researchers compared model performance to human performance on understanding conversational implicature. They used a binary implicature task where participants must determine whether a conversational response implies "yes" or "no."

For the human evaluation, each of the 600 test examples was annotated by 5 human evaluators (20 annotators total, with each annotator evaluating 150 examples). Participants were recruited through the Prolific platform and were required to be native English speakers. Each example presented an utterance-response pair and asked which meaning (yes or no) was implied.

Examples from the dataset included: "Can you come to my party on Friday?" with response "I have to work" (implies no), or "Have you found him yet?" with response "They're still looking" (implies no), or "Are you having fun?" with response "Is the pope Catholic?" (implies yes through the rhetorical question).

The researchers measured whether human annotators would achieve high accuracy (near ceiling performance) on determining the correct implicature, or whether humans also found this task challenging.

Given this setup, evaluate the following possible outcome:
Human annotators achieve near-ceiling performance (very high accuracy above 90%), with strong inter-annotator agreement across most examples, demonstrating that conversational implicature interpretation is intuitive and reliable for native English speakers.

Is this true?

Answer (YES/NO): NO